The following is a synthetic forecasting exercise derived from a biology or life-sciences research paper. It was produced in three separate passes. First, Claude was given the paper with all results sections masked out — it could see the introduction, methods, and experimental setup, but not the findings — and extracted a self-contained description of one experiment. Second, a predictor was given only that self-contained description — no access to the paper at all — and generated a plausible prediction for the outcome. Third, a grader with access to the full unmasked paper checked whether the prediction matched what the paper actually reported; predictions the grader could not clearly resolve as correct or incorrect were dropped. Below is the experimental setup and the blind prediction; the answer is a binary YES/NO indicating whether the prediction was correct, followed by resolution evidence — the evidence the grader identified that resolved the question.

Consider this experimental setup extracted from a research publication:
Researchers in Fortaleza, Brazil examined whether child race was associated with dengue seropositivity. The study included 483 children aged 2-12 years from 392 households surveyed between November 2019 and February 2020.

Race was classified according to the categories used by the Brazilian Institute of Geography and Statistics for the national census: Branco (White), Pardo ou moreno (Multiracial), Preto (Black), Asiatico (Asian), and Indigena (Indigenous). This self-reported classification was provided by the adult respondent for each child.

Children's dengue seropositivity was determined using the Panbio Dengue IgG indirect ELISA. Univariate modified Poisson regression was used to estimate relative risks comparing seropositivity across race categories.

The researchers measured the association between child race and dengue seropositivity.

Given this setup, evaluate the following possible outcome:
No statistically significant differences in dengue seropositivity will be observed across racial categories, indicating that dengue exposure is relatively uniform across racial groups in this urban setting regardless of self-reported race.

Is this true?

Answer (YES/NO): YES